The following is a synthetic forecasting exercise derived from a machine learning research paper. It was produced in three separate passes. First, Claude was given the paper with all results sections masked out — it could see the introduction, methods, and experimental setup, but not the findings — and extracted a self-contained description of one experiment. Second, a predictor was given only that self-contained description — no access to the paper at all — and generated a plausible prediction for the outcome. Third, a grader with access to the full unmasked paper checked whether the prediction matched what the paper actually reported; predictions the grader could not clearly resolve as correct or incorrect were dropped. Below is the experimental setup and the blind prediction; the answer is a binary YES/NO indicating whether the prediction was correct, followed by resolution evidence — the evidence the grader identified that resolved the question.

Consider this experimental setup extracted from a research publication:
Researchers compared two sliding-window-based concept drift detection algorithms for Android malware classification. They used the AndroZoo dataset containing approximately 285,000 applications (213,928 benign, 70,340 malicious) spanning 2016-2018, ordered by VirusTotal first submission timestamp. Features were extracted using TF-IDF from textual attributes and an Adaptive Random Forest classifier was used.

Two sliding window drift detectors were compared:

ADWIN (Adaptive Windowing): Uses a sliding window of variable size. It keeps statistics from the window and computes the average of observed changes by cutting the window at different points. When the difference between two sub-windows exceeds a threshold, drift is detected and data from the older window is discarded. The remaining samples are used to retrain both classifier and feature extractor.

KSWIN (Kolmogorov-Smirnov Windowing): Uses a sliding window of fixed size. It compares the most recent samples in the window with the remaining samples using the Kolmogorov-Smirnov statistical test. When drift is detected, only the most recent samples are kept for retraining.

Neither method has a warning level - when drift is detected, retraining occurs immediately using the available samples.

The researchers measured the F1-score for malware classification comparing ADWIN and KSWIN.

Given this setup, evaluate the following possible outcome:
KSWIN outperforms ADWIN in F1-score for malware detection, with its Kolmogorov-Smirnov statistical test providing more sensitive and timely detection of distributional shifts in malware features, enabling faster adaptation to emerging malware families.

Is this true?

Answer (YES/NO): NO